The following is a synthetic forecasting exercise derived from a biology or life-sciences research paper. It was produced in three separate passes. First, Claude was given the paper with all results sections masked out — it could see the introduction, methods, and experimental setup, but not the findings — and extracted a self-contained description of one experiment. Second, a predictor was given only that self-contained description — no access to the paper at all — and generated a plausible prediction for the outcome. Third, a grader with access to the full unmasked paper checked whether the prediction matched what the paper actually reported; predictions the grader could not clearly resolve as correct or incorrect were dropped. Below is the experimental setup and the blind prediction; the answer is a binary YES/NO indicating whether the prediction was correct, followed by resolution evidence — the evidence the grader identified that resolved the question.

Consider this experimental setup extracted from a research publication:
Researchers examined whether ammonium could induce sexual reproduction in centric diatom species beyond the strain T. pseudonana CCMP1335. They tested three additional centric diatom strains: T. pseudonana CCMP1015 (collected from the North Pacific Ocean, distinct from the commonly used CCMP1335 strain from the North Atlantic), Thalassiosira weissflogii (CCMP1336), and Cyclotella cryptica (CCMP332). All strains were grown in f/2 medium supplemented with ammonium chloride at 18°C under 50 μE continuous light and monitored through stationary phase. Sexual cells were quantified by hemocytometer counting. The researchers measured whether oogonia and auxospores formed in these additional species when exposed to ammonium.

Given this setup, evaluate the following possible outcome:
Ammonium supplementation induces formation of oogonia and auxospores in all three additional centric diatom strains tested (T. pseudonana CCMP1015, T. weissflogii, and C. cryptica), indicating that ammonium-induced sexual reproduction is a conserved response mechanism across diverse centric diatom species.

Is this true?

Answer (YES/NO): YES